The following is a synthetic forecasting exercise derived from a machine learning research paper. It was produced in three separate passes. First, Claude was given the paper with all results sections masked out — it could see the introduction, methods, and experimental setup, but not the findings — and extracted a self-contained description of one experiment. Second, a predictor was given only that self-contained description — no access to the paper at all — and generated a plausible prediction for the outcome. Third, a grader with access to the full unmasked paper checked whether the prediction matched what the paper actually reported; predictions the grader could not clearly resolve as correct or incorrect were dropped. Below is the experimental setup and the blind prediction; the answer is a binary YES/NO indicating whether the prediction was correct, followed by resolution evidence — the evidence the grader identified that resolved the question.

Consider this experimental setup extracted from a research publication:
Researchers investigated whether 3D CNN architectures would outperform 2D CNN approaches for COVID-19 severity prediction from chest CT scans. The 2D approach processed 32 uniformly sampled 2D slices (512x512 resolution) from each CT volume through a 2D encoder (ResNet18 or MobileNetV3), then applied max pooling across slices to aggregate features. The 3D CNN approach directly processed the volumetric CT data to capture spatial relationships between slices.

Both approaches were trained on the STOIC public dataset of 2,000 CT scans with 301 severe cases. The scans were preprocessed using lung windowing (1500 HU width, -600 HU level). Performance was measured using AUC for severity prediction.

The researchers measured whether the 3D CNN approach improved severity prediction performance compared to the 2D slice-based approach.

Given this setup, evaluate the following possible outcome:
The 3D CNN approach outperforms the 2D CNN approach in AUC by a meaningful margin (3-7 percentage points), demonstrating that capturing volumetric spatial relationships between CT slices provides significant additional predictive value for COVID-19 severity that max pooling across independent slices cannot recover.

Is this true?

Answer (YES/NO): NO